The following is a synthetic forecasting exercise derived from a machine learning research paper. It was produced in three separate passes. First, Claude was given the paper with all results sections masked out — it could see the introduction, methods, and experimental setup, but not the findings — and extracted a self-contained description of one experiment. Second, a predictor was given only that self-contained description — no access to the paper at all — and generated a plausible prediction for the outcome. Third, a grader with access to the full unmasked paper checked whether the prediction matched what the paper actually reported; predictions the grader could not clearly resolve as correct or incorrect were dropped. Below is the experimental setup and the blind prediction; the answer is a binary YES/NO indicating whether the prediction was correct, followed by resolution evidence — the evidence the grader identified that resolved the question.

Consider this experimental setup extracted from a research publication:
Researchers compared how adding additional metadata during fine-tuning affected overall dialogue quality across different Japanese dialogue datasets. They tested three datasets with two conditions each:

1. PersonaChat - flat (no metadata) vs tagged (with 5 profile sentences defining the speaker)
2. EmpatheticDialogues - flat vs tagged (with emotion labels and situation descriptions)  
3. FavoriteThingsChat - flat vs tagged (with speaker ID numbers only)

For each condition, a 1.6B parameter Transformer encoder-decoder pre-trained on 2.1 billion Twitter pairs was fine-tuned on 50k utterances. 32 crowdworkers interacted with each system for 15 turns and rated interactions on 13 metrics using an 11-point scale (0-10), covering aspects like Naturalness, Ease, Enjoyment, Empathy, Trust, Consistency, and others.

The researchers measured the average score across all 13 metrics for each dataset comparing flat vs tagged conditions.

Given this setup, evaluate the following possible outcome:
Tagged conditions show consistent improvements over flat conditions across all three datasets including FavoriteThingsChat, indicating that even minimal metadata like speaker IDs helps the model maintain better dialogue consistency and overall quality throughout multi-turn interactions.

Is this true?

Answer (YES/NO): NO